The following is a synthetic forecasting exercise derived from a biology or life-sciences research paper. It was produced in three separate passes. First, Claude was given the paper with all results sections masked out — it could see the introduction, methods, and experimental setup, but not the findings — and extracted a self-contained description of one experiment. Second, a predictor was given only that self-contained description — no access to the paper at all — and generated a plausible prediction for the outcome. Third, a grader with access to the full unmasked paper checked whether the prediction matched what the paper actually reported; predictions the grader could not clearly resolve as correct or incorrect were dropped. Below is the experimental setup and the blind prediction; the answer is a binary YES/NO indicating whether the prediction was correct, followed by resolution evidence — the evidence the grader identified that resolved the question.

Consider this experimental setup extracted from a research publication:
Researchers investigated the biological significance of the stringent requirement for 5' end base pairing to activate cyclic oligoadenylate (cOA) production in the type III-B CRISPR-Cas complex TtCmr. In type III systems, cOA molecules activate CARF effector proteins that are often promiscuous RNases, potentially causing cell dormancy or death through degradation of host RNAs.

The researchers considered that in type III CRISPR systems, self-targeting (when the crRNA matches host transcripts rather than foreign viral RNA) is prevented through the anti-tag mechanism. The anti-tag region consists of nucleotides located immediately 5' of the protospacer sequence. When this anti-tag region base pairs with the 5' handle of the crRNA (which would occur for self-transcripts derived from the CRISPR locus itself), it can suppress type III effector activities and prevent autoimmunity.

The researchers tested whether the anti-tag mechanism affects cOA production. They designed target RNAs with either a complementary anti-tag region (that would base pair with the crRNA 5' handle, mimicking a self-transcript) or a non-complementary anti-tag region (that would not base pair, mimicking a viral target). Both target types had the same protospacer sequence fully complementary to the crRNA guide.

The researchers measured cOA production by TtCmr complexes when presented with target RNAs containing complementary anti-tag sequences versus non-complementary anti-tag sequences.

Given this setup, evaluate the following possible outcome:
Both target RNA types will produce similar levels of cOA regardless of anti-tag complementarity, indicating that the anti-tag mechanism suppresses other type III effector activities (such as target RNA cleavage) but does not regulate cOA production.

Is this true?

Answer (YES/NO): NO